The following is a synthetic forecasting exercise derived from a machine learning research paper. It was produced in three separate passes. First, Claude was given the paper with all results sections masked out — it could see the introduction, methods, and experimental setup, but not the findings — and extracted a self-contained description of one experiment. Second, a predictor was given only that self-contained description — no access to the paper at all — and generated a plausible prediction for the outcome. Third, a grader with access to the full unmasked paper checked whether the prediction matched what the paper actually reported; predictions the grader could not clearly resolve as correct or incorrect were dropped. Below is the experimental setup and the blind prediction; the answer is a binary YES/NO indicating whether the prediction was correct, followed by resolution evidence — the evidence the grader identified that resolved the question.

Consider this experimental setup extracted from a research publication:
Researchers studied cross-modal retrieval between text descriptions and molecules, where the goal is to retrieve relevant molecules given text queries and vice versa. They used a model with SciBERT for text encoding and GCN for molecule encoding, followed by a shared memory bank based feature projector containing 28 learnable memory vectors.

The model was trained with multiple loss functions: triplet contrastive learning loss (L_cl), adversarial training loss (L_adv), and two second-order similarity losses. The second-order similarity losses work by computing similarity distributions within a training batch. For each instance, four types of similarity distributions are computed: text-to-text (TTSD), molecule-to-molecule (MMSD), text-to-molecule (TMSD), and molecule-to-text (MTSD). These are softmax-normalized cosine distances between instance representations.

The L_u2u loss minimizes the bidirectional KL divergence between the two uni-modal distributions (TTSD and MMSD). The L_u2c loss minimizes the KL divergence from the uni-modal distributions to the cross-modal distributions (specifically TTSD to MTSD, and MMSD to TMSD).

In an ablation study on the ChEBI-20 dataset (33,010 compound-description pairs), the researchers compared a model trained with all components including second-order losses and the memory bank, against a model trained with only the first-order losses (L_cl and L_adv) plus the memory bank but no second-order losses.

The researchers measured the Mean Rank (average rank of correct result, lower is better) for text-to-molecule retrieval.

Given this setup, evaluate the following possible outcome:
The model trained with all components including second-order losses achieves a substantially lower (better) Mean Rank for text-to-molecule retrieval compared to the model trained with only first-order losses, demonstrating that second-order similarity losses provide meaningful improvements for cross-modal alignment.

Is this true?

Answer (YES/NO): YES